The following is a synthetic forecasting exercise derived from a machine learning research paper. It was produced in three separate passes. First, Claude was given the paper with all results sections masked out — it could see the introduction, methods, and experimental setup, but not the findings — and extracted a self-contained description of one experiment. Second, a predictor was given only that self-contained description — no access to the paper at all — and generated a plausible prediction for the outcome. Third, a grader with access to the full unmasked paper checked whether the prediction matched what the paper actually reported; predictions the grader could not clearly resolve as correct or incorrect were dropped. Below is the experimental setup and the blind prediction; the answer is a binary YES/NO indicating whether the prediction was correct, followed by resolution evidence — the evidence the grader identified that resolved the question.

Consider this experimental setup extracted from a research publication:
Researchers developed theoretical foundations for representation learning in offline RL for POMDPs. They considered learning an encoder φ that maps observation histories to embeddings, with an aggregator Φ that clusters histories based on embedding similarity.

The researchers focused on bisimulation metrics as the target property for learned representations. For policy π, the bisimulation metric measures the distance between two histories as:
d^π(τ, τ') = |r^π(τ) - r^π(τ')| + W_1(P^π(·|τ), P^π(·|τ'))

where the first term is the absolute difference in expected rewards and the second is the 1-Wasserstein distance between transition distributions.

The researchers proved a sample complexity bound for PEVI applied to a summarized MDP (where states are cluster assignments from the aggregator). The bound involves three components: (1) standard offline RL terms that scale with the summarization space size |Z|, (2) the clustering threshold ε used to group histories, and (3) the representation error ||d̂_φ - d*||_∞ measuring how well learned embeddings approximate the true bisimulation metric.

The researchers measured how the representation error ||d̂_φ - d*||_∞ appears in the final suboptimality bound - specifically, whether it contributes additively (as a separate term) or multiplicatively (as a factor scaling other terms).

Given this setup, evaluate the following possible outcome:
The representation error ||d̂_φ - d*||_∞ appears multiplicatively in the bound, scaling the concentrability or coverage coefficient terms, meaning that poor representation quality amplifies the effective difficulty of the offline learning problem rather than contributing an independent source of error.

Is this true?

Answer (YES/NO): NO